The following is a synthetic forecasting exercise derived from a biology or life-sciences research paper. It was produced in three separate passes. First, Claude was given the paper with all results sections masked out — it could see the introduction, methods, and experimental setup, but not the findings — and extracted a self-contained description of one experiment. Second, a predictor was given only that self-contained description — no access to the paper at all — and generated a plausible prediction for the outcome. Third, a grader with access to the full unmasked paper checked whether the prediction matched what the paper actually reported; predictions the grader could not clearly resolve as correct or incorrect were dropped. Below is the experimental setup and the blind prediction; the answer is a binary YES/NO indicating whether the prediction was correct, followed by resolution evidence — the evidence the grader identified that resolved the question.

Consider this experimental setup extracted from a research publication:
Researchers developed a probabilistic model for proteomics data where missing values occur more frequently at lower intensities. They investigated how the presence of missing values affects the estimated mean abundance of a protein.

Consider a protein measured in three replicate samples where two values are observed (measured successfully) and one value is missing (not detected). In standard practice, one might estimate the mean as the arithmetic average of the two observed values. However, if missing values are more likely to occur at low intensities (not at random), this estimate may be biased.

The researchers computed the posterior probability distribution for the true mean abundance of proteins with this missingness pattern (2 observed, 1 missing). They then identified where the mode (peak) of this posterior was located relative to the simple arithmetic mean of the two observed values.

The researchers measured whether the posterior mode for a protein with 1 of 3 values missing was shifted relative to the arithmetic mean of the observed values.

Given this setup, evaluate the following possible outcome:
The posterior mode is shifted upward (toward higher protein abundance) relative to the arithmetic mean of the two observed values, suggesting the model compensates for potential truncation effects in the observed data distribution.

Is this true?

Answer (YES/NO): NO